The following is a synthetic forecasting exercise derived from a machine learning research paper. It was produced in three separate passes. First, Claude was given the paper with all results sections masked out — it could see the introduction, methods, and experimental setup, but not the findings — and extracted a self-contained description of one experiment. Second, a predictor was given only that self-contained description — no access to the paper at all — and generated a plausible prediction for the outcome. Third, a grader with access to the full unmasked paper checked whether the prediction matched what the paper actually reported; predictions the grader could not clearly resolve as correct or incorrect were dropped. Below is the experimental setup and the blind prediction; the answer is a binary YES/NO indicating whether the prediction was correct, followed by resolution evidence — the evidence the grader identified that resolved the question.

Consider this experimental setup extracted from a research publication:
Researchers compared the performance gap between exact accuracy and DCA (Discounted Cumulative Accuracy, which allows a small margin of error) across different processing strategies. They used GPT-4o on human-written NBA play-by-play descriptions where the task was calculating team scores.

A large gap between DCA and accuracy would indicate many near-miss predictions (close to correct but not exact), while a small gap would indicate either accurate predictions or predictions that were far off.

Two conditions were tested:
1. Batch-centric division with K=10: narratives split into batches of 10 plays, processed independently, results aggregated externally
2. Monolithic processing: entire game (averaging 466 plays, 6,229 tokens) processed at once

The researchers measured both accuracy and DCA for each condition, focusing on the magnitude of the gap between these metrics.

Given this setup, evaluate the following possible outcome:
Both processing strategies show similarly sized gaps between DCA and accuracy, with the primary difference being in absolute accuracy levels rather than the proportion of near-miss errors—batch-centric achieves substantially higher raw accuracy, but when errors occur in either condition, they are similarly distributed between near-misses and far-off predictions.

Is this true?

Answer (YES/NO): NO